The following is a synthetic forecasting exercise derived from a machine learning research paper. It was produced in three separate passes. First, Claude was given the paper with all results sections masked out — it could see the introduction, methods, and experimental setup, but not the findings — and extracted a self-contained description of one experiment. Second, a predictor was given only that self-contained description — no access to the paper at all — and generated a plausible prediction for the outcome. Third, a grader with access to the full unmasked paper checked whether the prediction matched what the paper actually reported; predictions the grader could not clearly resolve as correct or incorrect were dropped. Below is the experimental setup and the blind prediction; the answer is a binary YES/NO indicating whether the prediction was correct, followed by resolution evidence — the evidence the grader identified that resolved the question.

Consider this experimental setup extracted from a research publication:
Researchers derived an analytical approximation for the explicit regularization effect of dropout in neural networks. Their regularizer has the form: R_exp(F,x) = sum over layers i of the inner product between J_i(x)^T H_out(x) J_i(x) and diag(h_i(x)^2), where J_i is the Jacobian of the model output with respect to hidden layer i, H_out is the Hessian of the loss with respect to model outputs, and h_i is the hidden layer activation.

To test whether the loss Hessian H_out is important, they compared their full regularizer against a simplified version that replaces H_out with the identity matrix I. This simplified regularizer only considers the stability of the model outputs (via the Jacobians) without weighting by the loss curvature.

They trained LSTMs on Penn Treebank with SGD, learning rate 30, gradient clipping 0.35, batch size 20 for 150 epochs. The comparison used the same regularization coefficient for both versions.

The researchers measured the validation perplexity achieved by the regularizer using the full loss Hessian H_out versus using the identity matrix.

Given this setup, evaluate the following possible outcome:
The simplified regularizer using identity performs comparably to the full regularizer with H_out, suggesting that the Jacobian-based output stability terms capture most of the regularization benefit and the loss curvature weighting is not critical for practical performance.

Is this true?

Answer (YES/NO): NO